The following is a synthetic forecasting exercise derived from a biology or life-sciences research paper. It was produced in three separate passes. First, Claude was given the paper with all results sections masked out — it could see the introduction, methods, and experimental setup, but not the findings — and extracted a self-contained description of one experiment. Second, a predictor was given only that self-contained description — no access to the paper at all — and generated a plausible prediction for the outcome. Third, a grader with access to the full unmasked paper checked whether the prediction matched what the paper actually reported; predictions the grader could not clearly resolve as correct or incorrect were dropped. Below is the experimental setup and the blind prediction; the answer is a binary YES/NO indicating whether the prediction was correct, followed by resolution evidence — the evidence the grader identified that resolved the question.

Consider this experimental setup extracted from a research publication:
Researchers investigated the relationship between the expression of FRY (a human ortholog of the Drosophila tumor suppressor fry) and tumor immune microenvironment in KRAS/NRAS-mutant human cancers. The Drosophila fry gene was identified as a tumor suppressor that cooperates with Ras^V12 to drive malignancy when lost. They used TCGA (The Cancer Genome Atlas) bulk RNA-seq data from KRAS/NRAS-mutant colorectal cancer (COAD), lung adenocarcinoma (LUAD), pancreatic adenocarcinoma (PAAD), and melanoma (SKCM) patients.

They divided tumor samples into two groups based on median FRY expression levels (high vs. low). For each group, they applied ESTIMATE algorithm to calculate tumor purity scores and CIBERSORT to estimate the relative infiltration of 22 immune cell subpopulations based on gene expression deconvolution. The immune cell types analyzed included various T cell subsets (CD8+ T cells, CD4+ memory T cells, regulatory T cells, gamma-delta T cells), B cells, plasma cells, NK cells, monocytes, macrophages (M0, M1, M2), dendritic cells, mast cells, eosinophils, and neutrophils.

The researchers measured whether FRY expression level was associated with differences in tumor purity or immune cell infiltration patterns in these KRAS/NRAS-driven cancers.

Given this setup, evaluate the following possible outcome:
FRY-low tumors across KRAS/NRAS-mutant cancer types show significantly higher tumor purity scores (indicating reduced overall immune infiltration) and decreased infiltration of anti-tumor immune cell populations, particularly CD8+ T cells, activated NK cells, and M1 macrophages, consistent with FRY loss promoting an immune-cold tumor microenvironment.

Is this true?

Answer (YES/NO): NO